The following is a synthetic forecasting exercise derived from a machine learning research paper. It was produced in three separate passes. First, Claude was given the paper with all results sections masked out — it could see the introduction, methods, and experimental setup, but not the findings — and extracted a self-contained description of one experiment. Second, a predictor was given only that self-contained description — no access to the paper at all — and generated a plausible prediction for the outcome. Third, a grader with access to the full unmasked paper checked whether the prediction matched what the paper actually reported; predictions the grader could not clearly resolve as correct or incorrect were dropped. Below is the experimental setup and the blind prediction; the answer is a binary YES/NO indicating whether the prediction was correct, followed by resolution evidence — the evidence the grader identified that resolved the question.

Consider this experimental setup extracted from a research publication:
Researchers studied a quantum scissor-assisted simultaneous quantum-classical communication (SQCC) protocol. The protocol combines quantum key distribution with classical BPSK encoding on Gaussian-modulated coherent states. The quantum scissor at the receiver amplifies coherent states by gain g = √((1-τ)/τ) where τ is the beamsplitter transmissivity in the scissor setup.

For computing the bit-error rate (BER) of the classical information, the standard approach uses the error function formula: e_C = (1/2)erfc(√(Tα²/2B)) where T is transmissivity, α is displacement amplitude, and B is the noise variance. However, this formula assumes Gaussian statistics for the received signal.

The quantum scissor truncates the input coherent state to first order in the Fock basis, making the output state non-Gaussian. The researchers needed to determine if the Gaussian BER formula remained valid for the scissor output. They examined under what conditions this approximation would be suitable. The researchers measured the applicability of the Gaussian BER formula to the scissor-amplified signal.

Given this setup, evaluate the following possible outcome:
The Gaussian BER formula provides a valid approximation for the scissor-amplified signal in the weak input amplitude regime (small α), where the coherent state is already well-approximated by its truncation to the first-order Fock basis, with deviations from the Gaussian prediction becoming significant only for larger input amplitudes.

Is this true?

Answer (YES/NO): NO